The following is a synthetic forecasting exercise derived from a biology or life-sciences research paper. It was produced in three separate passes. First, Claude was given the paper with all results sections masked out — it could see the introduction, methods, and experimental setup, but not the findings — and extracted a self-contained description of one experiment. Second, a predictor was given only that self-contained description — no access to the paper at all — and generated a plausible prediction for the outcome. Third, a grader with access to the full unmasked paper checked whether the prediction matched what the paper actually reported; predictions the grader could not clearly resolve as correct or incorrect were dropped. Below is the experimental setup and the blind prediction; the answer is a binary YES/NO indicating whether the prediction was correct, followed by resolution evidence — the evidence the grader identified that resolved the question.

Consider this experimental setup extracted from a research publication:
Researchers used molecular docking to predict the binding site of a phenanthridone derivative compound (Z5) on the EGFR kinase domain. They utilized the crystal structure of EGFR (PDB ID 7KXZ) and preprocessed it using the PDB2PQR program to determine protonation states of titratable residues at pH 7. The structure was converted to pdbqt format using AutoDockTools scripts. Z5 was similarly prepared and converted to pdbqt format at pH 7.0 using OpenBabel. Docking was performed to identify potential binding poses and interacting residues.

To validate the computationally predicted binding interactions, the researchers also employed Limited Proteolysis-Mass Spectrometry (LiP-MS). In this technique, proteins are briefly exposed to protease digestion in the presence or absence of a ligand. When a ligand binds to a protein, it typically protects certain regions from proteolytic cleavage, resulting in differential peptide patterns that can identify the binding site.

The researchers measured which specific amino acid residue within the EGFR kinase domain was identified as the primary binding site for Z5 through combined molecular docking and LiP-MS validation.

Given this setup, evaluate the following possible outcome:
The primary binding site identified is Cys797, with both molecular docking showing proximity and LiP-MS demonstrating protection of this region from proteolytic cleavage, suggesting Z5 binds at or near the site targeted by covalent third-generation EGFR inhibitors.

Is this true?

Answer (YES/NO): NO